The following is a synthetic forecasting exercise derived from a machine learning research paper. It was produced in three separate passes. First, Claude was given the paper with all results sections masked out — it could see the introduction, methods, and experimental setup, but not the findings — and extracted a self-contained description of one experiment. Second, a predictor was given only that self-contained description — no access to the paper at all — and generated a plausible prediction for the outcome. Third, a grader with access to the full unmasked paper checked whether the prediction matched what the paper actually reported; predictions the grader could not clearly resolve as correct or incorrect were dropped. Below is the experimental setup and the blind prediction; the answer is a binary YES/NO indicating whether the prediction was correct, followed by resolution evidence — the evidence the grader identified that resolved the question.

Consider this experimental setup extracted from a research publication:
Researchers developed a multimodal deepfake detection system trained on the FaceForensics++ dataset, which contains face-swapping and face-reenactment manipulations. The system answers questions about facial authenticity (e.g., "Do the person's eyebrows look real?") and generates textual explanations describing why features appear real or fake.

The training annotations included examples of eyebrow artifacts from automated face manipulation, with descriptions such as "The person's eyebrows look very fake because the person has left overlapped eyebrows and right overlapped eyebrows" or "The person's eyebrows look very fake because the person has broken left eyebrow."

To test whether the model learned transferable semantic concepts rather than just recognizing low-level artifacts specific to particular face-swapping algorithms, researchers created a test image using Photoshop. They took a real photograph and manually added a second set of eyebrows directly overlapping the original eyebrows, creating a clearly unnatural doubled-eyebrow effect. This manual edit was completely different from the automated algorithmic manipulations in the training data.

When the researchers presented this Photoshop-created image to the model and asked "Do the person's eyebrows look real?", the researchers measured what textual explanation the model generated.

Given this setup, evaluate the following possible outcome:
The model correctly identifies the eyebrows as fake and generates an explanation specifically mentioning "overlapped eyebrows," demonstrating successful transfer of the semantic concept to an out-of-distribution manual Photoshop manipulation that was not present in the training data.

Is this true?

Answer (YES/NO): YES